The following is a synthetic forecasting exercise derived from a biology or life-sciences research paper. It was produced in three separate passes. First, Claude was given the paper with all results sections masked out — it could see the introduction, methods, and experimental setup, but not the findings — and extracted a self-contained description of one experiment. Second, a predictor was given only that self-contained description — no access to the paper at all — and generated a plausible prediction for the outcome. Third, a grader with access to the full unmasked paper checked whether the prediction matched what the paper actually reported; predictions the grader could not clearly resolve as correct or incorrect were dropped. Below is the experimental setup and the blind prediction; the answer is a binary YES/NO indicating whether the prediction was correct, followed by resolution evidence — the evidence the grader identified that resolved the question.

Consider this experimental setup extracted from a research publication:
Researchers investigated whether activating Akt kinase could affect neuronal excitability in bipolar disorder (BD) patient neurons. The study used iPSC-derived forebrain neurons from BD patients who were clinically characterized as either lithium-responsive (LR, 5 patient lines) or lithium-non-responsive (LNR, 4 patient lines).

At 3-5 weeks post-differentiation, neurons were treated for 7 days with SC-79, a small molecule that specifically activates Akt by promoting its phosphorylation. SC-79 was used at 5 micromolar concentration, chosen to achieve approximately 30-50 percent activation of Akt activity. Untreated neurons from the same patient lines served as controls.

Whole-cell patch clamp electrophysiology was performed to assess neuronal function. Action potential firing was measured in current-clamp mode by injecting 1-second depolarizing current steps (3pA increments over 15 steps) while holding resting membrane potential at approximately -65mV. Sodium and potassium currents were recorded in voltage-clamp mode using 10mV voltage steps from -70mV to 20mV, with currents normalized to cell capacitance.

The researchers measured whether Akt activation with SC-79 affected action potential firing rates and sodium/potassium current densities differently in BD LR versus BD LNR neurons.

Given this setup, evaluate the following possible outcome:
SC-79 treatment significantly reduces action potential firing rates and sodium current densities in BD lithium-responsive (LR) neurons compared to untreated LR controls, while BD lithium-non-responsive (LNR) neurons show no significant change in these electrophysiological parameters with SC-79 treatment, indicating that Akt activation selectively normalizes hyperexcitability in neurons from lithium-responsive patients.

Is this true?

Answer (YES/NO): YES